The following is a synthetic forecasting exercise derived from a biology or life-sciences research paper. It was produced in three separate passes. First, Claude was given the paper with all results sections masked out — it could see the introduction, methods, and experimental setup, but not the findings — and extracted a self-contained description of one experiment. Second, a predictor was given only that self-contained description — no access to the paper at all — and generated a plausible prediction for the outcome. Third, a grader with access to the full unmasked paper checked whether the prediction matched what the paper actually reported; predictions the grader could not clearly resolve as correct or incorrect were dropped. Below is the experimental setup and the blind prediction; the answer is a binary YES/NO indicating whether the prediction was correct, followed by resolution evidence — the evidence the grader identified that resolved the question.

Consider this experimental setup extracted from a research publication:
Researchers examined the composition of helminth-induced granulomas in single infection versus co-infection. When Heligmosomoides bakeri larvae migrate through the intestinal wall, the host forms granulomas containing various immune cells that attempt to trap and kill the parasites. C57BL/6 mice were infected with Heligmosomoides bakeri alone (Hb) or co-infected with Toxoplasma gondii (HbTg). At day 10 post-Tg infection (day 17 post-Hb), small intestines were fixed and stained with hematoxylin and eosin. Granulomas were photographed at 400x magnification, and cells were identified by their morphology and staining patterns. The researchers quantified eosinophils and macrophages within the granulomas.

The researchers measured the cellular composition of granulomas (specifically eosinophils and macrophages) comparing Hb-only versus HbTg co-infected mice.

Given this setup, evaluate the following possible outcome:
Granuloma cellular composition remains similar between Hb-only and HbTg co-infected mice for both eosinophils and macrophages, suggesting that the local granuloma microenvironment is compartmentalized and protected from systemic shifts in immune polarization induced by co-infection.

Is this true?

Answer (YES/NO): NO